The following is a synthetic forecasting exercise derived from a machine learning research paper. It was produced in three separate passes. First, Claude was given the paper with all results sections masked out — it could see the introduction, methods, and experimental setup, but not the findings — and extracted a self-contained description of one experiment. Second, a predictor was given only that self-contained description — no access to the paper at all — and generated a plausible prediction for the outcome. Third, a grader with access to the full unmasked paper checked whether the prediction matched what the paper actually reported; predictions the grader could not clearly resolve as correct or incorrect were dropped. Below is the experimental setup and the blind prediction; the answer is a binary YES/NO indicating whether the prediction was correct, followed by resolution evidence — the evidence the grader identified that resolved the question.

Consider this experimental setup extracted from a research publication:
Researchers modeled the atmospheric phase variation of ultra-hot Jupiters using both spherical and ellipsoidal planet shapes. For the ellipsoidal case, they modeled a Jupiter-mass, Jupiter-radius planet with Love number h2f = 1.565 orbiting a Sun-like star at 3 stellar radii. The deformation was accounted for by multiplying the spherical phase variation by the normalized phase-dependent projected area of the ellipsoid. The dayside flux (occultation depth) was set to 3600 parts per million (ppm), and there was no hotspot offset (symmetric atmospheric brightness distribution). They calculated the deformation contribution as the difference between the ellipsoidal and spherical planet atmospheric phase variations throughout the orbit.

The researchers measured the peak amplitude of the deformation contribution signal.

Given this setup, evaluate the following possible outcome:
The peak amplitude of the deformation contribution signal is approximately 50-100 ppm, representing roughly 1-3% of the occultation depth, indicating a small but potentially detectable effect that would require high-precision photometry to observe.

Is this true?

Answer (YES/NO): NO